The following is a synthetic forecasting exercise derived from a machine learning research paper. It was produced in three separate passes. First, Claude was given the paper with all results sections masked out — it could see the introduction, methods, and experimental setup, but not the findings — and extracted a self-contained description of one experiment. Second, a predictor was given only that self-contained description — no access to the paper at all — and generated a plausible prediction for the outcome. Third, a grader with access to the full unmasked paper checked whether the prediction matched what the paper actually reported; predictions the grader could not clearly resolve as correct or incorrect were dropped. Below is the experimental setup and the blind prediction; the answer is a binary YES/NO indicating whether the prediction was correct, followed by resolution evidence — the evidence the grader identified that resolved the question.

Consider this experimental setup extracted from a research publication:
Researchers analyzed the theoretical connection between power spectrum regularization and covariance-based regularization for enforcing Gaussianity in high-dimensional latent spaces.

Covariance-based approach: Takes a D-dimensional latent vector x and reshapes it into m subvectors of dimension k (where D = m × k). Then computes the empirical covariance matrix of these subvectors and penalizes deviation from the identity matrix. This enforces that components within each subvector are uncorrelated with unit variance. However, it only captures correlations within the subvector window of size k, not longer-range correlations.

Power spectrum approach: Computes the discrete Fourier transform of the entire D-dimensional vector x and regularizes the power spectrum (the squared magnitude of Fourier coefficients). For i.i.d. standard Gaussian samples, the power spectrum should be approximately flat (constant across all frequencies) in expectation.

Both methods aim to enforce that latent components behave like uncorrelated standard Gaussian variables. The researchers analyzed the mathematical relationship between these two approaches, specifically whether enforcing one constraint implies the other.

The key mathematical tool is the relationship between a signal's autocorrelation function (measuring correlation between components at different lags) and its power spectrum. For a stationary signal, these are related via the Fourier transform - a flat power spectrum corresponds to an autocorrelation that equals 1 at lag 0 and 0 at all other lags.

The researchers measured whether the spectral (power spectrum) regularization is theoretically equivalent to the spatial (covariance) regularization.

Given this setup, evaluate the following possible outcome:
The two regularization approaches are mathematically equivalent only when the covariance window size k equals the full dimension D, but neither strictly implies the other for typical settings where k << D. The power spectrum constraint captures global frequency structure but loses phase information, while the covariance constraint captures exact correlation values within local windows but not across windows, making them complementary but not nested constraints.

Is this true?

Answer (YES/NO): NO